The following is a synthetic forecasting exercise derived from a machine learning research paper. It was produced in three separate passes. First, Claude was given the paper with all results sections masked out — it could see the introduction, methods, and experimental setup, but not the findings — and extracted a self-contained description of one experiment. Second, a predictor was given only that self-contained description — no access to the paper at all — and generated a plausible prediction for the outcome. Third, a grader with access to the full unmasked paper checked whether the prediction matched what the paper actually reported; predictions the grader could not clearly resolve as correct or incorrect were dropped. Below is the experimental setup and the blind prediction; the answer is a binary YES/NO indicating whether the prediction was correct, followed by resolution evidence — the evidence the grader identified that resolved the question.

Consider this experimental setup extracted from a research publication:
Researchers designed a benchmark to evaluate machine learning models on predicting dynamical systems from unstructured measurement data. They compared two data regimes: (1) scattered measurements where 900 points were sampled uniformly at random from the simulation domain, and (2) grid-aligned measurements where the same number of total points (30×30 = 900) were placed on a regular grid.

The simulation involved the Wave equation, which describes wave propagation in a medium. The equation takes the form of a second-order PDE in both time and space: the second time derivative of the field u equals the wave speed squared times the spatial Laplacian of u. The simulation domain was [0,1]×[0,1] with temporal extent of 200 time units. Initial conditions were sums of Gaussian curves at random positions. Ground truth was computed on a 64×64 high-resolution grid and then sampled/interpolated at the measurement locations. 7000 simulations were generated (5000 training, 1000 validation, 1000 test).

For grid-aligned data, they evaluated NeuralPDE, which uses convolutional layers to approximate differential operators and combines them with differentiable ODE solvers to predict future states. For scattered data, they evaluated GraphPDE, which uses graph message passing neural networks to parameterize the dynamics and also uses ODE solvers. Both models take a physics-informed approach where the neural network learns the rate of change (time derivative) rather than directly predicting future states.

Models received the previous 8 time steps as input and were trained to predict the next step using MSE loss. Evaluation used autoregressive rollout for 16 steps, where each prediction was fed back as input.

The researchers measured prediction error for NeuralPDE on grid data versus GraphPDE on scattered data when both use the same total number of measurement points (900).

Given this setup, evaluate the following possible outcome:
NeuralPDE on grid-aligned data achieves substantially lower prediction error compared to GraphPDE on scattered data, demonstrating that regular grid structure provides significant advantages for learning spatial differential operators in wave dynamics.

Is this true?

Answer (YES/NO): YES